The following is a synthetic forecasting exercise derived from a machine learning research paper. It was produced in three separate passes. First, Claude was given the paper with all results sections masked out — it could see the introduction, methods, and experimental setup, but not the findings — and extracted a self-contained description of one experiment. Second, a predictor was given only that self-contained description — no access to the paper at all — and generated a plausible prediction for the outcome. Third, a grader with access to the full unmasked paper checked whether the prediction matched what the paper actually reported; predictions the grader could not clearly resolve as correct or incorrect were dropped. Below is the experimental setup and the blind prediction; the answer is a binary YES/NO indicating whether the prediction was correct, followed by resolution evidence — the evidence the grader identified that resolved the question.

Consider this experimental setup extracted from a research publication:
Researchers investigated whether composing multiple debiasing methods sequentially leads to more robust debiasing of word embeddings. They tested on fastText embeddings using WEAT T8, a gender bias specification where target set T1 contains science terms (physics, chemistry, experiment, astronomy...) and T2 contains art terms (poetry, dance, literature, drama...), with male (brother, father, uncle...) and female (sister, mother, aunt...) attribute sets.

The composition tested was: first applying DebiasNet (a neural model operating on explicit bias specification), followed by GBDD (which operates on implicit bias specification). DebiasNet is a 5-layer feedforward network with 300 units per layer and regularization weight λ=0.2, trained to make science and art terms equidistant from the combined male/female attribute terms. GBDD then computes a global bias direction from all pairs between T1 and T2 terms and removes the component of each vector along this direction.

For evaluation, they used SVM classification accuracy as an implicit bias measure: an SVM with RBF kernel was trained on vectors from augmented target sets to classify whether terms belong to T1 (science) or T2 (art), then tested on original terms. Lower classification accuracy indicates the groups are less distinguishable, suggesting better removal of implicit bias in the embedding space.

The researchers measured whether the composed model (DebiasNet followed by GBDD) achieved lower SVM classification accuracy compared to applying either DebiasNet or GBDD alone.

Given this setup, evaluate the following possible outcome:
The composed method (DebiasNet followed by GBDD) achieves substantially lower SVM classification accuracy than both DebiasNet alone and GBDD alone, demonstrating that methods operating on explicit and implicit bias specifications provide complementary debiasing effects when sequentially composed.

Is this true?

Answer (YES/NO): NO